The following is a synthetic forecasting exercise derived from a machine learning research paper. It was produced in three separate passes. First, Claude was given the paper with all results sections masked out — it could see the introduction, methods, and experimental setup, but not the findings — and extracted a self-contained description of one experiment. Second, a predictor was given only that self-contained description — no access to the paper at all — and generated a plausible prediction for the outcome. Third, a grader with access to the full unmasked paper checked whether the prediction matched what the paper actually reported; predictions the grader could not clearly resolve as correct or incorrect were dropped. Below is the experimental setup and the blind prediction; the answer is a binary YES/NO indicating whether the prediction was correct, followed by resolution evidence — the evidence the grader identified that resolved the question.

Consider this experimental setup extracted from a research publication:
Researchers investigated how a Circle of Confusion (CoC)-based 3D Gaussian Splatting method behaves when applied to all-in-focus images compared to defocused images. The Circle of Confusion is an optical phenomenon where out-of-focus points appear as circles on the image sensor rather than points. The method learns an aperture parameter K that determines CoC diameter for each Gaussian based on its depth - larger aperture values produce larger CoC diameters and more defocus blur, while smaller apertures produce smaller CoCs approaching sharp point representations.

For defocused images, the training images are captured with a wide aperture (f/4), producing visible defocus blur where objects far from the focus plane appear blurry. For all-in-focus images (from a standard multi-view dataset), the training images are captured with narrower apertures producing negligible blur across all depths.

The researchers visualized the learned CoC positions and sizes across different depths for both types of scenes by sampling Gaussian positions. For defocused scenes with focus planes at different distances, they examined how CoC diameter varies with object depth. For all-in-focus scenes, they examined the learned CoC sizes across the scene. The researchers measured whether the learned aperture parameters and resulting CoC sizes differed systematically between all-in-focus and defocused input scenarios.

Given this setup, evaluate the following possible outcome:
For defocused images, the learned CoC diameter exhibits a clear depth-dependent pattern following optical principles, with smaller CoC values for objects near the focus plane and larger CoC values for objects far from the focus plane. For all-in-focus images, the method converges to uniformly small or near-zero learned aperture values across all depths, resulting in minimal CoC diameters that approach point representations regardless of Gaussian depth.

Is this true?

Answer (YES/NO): YES